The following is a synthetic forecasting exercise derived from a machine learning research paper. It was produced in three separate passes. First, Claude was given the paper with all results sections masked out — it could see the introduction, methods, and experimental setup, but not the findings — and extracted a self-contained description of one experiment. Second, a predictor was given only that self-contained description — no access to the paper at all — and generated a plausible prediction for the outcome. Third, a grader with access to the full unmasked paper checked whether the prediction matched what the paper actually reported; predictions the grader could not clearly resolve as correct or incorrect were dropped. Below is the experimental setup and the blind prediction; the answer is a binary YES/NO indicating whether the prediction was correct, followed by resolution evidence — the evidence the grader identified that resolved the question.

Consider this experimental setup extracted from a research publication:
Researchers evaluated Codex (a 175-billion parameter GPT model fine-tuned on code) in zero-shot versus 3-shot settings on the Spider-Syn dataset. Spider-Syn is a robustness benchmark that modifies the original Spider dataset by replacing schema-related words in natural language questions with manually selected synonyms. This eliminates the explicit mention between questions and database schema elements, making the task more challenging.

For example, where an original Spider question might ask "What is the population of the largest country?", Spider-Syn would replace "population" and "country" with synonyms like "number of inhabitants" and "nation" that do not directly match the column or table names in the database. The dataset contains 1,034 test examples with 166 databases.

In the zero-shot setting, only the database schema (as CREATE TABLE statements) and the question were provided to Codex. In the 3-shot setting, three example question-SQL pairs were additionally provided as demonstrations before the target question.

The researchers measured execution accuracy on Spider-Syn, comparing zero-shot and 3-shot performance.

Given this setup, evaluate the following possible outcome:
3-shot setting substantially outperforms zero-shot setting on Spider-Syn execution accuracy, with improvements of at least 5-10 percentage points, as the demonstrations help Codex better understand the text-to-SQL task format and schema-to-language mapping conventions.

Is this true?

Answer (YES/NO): NO